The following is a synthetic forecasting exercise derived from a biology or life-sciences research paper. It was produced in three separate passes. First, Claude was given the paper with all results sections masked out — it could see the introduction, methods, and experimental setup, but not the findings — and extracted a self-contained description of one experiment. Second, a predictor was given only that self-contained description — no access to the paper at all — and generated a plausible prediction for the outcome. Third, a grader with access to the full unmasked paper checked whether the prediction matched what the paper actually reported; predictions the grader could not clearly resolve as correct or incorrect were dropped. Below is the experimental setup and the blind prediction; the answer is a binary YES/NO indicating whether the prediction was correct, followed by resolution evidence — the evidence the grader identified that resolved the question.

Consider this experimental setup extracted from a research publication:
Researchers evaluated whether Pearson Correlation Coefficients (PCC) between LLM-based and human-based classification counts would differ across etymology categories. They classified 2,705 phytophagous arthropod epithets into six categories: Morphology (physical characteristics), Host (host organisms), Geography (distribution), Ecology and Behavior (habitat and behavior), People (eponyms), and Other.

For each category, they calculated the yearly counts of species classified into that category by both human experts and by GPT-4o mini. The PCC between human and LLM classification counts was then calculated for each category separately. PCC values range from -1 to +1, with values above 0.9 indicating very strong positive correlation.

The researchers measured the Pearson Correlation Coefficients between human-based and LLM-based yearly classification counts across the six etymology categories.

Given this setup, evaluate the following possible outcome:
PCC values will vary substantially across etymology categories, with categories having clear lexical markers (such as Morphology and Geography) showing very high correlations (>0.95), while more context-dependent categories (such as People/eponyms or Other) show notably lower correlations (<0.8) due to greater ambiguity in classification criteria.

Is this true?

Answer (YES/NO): NO